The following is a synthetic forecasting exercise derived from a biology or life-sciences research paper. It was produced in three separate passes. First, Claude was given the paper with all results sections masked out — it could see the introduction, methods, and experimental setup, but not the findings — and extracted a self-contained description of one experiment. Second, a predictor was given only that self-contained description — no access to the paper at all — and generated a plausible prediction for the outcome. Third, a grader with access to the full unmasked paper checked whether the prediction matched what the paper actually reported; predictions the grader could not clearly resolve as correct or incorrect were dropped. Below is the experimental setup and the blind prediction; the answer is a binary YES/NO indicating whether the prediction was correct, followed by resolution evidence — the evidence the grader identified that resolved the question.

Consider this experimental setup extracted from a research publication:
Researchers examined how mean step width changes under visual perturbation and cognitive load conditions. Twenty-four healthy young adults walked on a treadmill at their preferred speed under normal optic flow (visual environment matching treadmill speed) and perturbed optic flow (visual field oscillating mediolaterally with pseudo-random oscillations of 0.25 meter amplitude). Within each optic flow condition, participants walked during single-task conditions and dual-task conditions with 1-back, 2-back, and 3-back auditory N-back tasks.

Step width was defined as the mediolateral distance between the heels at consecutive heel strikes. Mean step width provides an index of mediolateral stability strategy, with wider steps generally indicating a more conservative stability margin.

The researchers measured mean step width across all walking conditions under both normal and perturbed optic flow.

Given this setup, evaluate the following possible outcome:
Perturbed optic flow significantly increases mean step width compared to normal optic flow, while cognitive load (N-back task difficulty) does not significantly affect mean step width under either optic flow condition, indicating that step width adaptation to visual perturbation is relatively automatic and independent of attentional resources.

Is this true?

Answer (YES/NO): YES